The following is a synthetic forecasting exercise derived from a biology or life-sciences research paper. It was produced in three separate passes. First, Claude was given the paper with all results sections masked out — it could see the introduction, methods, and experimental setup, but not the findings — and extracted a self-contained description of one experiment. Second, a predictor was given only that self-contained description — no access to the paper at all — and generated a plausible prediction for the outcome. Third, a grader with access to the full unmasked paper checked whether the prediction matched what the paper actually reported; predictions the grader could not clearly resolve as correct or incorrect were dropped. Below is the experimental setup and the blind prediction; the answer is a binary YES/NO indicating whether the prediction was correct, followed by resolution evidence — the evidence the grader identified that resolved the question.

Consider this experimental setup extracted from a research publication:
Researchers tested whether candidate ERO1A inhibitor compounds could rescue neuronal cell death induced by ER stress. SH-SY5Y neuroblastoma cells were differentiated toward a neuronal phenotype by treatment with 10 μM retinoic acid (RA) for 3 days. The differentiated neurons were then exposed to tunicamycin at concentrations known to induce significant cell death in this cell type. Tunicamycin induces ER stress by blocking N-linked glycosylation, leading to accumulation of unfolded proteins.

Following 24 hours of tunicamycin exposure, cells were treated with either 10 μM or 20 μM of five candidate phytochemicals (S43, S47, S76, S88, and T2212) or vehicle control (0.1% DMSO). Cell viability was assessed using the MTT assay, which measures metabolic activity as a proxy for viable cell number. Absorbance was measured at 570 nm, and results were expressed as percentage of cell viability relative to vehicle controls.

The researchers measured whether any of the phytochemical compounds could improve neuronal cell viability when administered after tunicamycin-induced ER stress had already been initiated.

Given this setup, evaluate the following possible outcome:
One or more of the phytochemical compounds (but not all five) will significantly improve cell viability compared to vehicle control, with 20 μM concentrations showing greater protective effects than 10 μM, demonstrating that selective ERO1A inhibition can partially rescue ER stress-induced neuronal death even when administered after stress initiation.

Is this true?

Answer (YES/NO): NO